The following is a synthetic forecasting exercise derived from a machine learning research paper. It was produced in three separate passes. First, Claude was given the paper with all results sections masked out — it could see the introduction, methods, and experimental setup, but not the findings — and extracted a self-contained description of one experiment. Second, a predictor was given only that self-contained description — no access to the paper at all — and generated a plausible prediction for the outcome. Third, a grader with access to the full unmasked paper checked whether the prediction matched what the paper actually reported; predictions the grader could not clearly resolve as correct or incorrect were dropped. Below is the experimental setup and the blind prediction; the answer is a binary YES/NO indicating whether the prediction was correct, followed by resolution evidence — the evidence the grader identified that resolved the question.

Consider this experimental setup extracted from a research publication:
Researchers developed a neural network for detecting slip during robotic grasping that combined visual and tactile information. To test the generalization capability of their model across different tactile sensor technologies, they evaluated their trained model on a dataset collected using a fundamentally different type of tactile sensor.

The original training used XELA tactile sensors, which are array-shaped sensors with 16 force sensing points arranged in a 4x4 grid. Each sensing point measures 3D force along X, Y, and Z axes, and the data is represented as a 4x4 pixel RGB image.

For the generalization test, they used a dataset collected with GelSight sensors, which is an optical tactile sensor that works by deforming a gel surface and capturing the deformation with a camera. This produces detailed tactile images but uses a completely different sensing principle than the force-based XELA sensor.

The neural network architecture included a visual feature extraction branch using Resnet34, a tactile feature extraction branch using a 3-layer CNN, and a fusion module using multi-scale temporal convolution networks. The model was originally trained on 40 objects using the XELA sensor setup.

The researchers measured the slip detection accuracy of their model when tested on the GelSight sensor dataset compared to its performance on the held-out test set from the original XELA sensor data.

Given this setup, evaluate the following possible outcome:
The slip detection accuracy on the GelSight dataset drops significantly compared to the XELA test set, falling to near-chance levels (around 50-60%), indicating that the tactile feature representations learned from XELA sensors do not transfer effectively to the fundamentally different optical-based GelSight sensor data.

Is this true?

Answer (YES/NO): NO